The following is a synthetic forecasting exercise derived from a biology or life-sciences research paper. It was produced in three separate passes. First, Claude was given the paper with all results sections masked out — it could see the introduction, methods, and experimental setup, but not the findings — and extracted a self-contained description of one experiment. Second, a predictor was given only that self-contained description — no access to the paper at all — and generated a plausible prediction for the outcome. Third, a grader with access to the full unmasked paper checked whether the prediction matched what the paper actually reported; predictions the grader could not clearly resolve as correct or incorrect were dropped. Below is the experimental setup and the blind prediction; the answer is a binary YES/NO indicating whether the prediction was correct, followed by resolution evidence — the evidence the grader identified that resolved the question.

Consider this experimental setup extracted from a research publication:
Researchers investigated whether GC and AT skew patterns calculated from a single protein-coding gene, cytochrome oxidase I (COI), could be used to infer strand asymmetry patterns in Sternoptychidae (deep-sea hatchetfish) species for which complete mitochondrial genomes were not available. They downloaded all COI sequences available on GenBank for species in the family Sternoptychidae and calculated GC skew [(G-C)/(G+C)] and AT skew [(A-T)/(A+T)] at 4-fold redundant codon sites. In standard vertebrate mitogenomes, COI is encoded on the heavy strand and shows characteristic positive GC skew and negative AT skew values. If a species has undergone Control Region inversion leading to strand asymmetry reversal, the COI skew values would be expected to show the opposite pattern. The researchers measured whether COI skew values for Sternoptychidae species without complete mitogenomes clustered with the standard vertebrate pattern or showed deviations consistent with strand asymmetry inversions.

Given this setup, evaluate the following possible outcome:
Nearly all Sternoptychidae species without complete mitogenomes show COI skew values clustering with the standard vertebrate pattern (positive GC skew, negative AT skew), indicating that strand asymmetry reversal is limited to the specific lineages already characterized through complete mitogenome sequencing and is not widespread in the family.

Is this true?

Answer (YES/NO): NO